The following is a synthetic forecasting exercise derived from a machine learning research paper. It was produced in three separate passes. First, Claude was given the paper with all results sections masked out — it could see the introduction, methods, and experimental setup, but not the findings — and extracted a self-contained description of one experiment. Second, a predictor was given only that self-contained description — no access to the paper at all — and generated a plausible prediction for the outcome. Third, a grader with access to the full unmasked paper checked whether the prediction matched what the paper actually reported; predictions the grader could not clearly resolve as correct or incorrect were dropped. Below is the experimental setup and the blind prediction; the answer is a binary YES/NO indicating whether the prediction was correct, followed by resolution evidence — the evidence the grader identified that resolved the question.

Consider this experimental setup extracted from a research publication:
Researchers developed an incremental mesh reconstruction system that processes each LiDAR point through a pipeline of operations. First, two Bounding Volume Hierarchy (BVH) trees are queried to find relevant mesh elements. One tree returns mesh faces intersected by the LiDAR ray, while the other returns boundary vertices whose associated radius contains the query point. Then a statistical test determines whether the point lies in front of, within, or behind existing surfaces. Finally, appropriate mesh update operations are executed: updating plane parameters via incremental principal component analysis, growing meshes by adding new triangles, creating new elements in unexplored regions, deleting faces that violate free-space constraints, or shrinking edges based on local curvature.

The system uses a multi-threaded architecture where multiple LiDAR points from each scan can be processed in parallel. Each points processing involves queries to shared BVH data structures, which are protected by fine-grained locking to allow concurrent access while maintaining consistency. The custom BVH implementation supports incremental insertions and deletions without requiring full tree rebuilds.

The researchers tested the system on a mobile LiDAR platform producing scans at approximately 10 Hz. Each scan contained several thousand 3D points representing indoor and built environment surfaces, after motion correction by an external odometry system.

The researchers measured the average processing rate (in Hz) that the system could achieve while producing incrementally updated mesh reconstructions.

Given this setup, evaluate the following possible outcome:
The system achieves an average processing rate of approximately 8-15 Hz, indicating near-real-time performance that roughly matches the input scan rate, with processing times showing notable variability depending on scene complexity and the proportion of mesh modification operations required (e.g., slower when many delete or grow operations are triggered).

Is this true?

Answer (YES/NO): NO